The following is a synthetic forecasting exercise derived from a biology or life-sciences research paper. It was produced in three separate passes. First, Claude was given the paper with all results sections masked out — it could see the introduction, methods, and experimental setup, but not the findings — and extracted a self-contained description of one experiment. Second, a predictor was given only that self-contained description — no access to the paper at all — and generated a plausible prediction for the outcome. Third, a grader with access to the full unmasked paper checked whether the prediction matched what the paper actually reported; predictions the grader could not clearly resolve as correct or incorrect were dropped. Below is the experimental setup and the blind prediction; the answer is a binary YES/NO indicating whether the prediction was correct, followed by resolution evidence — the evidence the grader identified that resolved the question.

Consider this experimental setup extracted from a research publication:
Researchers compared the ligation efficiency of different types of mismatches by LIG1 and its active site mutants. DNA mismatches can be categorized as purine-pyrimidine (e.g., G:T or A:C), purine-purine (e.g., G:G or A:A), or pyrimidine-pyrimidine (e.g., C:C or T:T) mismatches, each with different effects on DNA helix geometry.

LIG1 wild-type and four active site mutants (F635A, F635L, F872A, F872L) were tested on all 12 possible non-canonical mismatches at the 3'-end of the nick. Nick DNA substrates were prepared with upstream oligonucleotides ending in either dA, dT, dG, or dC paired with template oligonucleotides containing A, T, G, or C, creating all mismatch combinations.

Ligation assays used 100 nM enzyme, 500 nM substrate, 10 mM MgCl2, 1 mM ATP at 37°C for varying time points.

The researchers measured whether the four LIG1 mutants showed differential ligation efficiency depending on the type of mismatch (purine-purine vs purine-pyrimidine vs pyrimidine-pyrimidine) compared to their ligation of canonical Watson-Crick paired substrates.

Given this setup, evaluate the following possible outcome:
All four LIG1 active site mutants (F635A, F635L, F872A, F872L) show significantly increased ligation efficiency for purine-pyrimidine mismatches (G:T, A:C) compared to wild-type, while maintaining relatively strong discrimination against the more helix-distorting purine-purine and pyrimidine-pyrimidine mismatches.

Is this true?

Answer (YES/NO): NO